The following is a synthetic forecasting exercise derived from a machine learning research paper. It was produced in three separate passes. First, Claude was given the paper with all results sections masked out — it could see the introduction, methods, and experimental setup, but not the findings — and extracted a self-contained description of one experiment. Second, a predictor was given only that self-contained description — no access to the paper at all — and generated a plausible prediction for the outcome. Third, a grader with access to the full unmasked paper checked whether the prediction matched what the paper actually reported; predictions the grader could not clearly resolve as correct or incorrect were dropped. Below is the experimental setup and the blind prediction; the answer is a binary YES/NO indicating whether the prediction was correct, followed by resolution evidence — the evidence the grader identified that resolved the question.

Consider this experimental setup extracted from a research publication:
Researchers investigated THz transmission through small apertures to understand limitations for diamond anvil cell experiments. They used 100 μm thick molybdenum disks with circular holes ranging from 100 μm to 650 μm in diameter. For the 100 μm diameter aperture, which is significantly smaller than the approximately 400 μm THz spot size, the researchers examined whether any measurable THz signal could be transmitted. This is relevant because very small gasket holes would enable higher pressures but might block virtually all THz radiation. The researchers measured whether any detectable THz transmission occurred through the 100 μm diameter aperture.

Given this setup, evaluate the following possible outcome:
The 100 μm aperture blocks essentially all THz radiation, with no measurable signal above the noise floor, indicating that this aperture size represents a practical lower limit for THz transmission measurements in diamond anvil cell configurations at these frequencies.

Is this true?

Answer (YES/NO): NO